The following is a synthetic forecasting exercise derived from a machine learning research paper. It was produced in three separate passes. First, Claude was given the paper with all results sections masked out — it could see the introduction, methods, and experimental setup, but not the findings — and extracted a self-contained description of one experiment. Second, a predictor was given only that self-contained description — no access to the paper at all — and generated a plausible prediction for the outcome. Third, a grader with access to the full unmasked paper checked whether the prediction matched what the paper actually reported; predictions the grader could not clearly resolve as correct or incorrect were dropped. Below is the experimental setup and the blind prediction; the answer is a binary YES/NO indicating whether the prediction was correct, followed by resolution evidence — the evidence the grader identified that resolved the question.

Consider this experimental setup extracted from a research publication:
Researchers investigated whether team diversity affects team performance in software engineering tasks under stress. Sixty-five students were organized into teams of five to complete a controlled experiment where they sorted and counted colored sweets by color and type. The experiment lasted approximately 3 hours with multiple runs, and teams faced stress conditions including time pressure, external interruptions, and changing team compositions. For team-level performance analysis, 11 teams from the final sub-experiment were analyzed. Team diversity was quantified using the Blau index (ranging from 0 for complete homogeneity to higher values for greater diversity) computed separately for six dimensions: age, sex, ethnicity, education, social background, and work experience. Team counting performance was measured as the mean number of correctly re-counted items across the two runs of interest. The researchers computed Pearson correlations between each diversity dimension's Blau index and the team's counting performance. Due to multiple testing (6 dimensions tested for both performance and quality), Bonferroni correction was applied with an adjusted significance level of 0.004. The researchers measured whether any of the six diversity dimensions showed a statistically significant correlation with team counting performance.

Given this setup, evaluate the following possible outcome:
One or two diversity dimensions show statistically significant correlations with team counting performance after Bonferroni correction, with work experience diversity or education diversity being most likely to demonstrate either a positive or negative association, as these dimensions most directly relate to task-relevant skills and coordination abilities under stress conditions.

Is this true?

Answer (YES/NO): NO